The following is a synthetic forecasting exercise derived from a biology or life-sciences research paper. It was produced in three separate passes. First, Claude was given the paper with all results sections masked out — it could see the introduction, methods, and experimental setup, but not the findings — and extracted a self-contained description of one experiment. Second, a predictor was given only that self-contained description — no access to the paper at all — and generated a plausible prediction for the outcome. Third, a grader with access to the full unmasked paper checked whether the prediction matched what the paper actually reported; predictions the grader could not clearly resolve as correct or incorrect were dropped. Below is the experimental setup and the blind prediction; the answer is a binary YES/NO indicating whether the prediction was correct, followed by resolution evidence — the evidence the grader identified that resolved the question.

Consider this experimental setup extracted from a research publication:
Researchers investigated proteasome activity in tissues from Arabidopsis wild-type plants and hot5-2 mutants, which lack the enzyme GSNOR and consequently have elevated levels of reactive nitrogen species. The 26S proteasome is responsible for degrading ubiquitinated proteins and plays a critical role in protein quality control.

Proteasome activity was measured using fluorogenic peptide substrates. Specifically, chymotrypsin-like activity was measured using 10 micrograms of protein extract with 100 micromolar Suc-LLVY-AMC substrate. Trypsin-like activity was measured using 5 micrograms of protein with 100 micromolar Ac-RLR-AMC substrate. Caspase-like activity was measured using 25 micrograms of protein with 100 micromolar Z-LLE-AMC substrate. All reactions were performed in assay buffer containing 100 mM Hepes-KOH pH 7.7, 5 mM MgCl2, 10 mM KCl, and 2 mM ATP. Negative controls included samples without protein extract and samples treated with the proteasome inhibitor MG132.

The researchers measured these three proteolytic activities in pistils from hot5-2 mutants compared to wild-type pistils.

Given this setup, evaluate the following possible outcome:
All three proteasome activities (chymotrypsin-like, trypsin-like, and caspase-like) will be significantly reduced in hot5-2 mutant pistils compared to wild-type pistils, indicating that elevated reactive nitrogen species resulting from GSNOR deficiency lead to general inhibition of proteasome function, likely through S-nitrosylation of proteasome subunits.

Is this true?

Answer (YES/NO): NO